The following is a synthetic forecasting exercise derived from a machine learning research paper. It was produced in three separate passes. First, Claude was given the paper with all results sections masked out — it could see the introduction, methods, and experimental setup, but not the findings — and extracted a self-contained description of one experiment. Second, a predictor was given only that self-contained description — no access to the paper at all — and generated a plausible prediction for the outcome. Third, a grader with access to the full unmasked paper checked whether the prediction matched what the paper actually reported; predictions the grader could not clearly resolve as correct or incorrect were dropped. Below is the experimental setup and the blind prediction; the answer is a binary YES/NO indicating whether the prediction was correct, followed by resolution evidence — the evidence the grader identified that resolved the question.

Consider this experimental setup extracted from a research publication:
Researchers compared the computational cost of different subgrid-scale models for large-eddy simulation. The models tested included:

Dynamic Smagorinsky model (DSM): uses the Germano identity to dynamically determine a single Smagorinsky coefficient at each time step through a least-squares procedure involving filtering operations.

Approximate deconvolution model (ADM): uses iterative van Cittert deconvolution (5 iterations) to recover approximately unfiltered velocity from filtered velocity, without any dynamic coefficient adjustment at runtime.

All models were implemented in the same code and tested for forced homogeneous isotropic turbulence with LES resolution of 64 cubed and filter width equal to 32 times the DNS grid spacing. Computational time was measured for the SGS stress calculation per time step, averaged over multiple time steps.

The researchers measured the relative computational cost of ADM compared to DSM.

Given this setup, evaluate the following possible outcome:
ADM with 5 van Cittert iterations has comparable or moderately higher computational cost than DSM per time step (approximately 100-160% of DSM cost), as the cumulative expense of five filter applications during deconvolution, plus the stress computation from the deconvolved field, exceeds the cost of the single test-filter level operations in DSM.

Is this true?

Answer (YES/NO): NO